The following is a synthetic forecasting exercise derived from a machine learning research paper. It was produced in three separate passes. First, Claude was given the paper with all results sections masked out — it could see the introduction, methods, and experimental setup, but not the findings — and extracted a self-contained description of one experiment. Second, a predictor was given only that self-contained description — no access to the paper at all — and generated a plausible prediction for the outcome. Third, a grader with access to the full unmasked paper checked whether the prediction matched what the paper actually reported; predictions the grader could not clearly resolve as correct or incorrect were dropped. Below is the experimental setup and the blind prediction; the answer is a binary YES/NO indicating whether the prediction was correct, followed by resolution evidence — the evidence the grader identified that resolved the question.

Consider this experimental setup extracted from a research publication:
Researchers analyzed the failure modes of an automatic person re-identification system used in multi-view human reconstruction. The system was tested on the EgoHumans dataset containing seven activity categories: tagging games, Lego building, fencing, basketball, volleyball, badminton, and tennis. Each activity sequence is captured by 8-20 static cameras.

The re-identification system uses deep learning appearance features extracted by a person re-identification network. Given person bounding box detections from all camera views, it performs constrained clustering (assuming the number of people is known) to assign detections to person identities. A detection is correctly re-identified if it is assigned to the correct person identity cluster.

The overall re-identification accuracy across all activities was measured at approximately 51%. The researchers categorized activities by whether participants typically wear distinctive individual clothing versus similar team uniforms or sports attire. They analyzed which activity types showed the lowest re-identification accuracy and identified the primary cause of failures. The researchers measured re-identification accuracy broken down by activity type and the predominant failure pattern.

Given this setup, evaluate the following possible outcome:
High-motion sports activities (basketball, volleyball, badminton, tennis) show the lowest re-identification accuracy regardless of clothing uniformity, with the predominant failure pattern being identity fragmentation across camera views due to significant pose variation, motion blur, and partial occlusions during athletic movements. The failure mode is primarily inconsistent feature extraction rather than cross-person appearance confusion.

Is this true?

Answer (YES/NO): NO